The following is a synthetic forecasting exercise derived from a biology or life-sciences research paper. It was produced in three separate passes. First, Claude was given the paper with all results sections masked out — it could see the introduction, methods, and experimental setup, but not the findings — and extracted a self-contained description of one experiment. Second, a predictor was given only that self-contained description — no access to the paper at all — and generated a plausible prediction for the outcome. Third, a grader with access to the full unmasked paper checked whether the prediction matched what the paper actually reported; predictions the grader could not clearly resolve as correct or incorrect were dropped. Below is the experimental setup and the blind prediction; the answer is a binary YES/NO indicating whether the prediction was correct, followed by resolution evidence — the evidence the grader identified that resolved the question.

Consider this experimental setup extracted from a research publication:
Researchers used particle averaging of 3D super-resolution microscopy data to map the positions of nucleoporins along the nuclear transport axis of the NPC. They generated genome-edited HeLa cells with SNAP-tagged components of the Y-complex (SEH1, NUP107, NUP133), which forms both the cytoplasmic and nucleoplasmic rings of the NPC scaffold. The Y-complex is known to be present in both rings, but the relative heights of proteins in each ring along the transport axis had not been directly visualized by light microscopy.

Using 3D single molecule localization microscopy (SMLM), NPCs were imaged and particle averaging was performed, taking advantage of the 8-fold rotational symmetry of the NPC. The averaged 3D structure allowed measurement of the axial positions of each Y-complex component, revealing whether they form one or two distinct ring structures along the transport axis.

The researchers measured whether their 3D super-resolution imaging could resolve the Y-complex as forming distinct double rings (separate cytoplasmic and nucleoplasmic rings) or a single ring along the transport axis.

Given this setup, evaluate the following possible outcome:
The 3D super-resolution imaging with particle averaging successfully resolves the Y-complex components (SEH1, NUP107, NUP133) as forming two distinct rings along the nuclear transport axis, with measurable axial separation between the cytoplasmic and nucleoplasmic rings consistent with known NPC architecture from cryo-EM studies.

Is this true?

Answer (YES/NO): NO